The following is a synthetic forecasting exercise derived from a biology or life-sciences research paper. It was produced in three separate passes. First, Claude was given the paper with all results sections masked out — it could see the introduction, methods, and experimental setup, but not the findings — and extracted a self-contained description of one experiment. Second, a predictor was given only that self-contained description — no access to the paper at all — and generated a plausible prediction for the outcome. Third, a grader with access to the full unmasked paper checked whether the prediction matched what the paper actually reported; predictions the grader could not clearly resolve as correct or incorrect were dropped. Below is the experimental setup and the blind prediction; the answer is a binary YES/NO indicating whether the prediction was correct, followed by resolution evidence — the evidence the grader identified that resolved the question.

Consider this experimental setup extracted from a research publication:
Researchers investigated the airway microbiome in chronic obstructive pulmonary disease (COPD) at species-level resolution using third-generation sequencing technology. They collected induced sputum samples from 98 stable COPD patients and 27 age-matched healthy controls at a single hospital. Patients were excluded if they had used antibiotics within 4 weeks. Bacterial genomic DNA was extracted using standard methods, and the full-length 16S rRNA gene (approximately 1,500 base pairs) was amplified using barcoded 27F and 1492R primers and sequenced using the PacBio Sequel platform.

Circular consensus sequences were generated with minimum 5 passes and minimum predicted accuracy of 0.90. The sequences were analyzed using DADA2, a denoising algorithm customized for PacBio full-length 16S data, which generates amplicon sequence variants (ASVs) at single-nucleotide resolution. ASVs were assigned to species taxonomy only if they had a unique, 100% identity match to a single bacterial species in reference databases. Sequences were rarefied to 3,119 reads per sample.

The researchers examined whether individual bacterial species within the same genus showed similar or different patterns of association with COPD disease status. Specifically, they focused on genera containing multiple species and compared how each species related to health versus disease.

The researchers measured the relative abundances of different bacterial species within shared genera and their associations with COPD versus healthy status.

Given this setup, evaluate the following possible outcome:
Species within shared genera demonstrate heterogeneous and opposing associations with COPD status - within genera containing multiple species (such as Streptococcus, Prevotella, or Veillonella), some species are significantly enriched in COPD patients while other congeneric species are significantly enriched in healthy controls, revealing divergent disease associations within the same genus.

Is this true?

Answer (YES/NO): YES